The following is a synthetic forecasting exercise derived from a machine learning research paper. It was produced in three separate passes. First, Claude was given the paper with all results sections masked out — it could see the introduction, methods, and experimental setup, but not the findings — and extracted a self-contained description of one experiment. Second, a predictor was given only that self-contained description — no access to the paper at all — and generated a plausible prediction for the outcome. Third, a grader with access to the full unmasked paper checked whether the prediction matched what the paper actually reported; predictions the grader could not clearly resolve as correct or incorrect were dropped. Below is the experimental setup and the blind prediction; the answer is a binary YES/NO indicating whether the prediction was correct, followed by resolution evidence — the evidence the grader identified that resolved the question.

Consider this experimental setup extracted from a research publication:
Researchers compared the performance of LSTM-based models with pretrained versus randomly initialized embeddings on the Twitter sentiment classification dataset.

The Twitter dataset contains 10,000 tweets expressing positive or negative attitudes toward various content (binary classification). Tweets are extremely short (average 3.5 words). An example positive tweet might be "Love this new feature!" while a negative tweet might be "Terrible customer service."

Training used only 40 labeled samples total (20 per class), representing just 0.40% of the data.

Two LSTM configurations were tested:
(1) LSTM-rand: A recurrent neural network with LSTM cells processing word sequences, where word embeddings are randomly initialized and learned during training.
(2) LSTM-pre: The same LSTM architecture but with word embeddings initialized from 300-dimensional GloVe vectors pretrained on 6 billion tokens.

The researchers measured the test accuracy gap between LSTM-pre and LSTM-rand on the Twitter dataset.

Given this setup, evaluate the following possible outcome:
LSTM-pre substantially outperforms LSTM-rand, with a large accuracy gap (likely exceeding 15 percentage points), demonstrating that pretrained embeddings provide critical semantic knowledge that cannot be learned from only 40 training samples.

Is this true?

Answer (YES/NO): NO